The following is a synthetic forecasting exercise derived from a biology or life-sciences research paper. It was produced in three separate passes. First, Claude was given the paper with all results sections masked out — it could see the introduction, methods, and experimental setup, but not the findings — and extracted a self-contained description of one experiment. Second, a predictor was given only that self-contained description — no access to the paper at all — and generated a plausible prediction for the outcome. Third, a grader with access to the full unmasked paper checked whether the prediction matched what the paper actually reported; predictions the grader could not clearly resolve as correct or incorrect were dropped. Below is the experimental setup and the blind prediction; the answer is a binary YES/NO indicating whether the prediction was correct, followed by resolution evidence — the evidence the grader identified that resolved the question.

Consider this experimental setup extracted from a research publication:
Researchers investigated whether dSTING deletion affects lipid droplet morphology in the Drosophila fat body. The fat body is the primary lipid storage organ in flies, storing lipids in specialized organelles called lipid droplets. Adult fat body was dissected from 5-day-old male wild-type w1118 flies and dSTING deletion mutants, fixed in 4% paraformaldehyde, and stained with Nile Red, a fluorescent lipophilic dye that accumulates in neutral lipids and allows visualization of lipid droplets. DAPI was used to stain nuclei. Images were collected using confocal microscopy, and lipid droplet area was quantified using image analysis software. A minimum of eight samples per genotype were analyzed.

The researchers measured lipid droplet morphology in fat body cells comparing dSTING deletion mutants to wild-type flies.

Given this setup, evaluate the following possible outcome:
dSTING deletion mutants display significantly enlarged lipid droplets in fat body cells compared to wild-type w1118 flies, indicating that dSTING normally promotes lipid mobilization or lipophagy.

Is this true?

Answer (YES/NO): NO